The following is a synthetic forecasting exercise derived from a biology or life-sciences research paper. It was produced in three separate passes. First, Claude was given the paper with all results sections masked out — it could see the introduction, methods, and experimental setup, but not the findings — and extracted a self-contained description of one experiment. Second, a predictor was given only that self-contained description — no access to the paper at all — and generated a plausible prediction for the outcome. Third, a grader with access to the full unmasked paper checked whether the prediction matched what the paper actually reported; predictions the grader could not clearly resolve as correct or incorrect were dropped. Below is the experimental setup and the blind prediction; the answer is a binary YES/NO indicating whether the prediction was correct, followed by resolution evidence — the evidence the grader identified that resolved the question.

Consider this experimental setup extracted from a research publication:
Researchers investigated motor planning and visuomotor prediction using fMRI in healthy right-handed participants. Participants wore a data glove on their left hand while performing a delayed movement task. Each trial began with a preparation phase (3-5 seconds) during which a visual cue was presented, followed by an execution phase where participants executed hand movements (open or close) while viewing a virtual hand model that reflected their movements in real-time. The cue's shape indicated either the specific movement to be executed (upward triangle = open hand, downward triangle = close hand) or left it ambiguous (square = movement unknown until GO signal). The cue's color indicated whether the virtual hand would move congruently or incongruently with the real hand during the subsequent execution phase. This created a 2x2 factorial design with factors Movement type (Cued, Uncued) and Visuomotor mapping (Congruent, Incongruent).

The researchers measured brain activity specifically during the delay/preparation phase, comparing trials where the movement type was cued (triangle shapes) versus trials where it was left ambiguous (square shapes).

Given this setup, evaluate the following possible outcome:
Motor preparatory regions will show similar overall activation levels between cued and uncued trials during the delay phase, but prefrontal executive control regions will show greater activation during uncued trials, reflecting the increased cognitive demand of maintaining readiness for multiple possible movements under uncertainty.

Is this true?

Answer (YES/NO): NO